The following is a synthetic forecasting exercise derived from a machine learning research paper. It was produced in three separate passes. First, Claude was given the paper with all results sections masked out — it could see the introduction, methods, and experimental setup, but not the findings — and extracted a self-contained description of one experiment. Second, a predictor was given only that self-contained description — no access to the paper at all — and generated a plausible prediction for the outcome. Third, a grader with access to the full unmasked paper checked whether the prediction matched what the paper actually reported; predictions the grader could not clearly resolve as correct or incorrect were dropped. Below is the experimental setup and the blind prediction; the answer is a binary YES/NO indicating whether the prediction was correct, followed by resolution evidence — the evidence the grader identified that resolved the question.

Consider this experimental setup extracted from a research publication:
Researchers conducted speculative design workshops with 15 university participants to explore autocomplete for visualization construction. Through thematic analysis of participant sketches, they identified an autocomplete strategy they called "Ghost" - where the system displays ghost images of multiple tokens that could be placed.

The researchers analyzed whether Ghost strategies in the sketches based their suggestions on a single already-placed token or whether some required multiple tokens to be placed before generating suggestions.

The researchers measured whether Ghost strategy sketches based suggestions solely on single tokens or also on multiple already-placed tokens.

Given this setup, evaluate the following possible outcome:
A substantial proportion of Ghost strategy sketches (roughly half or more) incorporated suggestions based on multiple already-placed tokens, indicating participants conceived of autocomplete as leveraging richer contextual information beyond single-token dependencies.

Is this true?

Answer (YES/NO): NO